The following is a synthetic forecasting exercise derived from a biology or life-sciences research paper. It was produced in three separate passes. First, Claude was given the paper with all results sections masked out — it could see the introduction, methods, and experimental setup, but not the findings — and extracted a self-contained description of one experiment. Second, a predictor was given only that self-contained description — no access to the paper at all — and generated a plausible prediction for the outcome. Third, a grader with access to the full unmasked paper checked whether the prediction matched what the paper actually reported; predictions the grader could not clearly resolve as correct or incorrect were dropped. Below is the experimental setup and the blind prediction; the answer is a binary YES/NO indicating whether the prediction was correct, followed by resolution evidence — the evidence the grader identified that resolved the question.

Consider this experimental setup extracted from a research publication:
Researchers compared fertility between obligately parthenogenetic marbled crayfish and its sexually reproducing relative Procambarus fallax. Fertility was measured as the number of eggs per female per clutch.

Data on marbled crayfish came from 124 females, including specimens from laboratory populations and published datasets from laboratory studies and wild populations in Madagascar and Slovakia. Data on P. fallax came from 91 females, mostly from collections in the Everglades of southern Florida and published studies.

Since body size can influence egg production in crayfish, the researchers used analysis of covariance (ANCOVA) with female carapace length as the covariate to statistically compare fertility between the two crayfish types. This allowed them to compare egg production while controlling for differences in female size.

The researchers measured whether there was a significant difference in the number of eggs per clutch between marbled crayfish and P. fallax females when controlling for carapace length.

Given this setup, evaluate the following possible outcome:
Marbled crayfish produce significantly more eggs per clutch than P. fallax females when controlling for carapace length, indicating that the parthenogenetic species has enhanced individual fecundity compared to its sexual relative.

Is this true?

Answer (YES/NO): YES